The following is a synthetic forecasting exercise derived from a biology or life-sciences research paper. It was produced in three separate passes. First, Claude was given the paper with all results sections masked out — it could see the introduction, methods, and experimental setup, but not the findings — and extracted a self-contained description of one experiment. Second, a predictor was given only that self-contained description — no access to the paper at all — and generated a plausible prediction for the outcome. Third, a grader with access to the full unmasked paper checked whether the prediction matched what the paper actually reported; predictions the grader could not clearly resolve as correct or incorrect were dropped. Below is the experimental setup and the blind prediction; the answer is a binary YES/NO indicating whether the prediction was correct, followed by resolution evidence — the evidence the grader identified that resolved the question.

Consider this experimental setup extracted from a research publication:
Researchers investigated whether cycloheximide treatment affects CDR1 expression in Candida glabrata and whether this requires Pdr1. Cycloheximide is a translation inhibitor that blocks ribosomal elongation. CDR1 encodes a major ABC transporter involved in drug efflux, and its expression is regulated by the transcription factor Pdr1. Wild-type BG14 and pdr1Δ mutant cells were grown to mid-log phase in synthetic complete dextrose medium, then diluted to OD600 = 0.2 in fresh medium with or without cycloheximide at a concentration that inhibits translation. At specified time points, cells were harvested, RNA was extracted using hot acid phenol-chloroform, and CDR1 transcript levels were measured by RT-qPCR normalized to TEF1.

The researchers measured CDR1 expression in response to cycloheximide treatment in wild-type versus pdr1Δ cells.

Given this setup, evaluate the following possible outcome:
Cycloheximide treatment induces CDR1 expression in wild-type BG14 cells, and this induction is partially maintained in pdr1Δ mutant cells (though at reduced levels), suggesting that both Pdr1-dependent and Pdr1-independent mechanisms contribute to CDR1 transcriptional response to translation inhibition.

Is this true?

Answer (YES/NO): NO